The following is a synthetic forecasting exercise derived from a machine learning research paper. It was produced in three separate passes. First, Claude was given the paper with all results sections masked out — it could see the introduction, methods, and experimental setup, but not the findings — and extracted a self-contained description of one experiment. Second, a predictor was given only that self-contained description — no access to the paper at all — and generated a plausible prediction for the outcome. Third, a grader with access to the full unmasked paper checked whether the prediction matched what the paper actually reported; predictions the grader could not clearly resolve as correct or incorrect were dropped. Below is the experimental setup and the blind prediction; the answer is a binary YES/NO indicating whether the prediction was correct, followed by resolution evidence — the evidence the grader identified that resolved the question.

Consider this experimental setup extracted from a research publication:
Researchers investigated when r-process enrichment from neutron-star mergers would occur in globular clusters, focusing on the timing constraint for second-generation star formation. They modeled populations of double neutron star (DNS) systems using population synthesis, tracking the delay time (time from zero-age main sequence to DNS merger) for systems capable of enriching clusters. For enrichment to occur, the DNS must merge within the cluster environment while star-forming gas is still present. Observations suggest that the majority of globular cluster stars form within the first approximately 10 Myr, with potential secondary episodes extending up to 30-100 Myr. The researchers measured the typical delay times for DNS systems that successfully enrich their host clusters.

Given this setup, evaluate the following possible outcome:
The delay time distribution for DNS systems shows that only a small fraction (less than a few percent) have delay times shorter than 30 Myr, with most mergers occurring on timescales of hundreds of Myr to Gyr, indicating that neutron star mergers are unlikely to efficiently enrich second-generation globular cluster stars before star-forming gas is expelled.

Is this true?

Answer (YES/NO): NO